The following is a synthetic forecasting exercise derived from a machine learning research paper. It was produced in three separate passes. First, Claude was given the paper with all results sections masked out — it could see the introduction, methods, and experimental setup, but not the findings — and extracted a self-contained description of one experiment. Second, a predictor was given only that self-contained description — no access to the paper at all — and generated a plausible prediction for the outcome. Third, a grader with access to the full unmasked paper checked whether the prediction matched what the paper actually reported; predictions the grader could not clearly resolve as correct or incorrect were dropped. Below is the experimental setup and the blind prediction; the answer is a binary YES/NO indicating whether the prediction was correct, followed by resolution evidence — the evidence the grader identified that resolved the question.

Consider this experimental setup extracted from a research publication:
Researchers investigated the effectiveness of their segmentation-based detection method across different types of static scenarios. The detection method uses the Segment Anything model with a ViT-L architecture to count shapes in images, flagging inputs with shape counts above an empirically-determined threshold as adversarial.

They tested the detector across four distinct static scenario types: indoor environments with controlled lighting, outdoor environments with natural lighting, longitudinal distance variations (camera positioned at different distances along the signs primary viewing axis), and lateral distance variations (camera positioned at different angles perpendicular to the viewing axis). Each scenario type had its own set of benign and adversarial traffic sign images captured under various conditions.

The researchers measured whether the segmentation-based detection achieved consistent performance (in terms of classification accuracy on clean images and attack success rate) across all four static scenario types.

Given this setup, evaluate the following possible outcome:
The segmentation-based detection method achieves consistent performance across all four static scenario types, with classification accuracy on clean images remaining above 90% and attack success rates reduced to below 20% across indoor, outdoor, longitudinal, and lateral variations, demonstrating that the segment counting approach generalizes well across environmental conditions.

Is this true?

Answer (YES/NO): YES